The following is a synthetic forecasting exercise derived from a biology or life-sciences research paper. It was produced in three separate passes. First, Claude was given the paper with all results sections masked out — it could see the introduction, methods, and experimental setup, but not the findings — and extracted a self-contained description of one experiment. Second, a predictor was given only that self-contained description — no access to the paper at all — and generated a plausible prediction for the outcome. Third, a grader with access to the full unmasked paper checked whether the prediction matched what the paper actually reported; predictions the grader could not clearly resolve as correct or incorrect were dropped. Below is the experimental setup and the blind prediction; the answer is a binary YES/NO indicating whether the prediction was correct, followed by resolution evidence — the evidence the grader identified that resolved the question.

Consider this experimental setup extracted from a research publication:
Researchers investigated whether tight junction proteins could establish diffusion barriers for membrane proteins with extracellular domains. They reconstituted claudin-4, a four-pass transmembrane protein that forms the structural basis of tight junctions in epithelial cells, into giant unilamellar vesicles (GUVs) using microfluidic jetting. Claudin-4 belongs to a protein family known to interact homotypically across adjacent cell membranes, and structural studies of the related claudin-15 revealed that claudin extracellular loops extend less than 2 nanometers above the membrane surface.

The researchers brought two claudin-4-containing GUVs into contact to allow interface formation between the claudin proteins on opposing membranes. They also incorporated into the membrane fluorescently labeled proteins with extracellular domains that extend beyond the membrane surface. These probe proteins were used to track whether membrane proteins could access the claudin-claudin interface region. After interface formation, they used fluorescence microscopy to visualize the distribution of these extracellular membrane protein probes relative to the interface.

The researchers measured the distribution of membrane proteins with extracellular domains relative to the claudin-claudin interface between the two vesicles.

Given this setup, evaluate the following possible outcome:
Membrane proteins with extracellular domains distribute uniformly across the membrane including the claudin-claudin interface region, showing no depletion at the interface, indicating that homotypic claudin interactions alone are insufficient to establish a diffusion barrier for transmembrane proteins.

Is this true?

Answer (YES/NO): NO